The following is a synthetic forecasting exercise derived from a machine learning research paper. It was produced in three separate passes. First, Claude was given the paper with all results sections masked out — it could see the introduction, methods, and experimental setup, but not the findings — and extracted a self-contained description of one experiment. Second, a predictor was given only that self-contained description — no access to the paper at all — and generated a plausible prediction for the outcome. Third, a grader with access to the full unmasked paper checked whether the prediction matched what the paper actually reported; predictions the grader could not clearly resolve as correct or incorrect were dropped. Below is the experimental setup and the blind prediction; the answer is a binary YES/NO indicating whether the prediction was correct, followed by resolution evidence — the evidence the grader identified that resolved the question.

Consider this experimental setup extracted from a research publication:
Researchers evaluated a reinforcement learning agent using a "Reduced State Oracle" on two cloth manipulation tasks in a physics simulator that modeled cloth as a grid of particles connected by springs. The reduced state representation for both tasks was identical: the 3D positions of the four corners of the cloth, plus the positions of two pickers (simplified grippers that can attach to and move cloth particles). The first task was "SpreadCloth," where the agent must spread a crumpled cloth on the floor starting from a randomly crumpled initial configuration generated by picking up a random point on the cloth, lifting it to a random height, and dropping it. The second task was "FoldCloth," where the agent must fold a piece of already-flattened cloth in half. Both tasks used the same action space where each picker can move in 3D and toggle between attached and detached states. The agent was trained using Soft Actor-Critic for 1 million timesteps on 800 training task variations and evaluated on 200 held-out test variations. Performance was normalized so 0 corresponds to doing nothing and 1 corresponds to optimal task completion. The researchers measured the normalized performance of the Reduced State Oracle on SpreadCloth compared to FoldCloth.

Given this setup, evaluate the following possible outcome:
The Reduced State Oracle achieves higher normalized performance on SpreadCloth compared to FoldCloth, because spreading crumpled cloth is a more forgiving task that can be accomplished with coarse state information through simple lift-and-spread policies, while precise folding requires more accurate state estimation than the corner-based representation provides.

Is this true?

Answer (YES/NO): NO